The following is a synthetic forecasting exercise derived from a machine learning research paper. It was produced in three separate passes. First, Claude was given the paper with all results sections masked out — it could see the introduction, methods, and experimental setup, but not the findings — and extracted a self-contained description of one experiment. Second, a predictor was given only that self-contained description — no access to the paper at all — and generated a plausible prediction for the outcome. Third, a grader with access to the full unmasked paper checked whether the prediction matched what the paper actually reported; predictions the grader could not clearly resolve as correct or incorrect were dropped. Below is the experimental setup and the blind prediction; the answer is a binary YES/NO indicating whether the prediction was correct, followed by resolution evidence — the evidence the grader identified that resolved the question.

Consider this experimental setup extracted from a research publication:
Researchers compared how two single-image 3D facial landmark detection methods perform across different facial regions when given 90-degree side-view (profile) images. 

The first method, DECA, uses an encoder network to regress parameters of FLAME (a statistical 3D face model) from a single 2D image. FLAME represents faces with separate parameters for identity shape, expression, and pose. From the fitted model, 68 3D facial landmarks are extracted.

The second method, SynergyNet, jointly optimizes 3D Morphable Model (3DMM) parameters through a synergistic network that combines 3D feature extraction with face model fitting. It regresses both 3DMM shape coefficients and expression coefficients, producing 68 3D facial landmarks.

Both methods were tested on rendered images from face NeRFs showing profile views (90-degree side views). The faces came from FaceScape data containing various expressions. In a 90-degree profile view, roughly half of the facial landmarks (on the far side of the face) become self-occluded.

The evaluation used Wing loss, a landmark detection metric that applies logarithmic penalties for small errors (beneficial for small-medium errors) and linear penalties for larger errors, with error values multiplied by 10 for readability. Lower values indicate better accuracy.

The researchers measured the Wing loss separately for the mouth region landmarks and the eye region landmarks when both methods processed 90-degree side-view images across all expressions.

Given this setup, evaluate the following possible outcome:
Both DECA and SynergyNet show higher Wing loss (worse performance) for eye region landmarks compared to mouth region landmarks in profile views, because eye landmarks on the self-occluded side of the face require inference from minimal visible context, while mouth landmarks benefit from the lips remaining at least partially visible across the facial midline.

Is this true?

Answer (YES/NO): NO